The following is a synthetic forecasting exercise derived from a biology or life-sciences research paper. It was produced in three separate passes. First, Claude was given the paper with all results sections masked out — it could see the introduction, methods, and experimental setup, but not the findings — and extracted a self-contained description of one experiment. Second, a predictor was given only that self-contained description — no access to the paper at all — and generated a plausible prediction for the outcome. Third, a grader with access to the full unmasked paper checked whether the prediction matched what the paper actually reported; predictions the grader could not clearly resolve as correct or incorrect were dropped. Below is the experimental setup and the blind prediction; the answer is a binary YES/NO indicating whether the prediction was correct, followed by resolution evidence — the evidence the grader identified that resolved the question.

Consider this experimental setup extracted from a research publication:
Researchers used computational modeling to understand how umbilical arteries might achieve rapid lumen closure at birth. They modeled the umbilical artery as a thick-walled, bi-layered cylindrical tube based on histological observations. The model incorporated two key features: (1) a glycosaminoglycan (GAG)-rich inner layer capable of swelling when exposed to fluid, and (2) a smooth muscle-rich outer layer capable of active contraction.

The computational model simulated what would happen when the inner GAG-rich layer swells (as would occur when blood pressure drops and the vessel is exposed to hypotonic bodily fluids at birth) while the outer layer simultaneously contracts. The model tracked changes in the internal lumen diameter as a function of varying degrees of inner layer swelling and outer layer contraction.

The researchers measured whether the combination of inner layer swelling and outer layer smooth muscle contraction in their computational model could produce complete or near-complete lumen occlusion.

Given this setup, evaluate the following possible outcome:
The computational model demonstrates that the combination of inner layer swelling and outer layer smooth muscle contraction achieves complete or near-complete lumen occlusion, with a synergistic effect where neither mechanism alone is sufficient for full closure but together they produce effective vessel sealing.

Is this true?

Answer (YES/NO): NO